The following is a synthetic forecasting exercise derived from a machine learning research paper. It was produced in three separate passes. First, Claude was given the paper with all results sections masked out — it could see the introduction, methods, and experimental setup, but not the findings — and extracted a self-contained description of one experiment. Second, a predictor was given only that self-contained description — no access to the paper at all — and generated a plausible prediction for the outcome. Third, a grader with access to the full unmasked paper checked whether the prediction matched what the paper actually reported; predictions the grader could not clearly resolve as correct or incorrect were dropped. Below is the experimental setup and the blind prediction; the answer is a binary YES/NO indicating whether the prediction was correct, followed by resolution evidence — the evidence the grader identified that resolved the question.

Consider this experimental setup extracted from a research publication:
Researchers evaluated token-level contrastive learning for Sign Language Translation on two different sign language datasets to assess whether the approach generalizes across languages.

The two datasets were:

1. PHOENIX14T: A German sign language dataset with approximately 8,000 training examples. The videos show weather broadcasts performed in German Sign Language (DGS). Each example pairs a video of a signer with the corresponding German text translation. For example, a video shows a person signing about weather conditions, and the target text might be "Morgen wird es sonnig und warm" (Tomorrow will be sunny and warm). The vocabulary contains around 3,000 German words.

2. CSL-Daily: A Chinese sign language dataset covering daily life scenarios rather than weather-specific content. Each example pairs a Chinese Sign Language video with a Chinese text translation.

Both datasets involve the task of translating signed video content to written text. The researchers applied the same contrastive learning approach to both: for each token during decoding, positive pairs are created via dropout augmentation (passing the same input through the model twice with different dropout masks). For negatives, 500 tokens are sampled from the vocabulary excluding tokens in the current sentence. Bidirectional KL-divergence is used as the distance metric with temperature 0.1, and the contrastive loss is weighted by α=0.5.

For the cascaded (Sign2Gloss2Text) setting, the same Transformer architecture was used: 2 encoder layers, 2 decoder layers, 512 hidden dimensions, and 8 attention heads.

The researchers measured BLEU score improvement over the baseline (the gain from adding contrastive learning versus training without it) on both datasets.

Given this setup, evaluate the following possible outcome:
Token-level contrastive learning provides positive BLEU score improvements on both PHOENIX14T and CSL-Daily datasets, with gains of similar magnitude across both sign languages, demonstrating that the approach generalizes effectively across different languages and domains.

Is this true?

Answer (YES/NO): NO